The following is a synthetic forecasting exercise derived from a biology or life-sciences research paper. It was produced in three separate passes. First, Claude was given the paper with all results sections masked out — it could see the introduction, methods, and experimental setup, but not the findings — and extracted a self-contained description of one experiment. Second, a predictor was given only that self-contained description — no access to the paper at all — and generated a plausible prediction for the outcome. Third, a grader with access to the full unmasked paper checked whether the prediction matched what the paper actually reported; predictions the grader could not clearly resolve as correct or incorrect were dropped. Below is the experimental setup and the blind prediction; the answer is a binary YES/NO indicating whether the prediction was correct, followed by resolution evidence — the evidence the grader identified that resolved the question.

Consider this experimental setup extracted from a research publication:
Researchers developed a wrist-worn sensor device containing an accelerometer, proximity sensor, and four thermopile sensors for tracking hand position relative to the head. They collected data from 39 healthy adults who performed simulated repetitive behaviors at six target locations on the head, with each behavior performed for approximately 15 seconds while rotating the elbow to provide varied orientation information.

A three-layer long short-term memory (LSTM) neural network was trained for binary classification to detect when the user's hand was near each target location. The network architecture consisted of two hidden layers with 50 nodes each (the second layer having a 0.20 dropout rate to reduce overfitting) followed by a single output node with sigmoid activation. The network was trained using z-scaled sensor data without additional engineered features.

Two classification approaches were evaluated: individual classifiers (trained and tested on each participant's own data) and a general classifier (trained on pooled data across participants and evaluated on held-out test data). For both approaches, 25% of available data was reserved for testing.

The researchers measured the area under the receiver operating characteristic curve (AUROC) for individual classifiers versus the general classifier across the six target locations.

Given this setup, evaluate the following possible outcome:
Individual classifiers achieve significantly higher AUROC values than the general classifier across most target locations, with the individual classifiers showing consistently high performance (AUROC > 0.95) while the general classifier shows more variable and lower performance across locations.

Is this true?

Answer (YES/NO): NO